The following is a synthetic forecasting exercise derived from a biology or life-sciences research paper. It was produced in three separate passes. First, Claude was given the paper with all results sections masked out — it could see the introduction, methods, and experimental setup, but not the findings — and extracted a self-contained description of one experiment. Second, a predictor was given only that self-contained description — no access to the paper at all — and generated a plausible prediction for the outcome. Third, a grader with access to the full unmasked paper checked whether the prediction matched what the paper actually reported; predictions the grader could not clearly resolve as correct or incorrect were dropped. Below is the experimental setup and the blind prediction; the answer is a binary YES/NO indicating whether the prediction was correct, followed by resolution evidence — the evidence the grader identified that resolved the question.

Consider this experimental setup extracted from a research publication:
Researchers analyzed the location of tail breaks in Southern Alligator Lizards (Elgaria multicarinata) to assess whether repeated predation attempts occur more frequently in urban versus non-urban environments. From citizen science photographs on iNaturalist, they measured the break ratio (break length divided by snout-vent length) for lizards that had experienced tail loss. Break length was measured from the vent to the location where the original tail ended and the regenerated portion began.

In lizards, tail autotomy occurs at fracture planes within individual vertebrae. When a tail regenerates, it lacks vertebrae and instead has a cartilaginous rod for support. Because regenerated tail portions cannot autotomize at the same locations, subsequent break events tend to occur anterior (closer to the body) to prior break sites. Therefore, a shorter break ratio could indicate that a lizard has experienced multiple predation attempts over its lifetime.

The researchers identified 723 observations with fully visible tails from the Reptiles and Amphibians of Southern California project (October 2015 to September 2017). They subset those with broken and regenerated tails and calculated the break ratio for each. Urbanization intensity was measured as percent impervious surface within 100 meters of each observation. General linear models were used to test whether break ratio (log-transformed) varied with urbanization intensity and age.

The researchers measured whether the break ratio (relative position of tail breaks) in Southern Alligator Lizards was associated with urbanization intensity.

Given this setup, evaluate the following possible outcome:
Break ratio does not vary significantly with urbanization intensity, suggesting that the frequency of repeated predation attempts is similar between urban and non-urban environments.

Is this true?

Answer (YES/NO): YES